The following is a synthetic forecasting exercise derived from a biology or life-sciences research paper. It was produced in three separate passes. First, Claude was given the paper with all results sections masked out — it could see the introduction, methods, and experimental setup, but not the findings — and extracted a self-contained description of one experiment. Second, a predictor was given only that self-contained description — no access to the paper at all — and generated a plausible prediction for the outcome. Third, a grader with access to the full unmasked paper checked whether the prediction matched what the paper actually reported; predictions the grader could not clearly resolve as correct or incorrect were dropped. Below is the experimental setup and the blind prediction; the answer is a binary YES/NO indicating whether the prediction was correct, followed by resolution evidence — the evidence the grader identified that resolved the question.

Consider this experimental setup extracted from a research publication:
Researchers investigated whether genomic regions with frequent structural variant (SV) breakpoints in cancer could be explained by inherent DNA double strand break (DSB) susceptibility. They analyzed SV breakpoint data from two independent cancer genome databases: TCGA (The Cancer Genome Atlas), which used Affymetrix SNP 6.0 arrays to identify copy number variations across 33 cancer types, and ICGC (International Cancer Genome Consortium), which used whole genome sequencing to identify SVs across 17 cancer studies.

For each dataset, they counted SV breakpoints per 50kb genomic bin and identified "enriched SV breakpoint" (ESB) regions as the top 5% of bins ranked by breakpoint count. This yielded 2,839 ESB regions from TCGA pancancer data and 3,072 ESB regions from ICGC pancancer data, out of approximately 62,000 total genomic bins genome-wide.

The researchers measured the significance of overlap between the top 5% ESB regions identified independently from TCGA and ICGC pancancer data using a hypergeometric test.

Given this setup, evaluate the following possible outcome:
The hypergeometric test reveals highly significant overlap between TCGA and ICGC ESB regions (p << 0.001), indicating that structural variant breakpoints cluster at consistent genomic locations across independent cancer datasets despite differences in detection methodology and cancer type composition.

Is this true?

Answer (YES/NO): NO